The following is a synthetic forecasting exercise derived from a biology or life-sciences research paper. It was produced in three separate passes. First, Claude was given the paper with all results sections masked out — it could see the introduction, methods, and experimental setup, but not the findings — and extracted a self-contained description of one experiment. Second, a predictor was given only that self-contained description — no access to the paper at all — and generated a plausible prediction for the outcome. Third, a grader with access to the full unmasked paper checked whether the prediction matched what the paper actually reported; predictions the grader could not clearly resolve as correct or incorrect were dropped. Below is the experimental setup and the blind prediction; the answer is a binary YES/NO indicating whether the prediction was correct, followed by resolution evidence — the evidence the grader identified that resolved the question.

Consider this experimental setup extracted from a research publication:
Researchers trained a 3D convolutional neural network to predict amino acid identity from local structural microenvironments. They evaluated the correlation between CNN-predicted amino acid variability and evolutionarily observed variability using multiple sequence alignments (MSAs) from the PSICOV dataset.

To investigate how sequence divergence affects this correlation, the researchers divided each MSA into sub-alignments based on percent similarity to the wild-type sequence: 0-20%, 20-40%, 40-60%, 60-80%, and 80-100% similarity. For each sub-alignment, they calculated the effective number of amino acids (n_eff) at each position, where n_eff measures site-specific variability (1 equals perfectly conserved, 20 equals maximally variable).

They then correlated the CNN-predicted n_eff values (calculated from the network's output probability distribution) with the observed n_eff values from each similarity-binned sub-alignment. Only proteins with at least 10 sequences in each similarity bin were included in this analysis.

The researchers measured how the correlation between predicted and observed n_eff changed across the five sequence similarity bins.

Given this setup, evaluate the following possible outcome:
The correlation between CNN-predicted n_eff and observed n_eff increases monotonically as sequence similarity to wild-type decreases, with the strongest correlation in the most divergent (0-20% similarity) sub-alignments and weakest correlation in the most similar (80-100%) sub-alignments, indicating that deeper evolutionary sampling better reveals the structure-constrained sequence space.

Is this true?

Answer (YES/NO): NO